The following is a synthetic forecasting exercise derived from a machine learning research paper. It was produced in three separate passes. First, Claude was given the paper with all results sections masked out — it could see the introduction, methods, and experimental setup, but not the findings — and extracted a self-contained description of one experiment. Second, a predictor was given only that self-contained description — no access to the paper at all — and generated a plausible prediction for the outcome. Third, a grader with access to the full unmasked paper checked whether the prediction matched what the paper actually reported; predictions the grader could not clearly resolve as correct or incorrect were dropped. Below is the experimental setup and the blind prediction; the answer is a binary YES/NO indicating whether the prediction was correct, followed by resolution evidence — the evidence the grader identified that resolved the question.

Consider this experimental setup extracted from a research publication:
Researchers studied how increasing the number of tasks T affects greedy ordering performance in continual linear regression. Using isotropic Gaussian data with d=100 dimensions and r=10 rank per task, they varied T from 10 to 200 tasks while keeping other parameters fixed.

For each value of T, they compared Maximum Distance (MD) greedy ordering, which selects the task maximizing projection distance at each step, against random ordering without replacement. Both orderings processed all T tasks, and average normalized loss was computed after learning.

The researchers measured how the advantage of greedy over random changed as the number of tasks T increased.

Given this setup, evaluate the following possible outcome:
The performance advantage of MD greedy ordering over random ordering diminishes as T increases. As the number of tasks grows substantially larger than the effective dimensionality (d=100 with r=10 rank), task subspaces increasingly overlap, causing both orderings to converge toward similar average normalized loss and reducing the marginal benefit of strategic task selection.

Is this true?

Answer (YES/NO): NO